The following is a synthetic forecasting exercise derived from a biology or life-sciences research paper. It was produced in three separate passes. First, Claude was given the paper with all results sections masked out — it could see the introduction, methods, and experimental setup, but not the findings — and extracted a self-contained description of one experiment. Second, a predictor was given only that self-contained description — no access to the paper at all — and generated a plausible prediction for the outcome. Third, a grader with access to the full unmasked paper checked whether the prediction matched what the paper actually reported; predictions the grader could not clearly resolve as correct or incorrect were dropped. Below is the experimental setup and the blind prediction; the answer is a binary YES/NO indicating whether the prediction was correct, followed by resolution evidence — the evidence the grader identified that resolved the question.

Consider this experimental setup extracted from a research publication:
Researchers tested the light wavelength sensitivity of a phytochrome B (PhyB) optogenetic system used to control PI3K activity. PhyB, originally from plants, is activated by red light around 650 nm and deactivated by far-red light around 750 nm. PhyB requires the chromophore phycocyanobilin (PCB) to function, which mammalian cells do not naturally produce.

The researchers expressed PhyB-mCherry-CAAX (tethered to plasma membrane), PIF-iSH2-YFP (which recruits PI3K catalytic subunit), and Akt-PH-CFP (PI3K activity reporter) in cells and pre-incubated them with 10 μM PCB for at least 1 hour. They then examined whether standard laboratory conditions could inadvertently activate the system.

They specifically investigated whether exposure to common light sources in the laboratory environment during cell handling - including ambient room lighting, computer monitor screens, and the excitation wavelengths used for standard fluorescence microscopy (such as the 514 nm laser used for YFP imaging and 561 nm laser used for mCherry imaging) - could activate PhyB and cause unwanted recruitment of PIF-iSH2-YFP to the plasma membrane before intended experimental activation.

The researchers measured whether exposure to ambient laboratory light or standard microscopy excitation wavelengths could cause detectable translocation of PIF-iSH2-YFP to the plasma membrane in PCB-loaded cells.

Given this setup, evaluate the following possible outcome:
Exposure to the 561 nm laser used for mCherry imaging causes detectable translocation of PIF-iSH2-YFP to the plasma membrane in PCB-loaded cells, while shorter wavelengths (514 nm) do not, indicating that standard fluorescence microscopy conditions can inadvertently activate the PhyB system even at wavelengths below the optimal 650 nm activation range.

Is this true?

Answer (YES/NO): YES